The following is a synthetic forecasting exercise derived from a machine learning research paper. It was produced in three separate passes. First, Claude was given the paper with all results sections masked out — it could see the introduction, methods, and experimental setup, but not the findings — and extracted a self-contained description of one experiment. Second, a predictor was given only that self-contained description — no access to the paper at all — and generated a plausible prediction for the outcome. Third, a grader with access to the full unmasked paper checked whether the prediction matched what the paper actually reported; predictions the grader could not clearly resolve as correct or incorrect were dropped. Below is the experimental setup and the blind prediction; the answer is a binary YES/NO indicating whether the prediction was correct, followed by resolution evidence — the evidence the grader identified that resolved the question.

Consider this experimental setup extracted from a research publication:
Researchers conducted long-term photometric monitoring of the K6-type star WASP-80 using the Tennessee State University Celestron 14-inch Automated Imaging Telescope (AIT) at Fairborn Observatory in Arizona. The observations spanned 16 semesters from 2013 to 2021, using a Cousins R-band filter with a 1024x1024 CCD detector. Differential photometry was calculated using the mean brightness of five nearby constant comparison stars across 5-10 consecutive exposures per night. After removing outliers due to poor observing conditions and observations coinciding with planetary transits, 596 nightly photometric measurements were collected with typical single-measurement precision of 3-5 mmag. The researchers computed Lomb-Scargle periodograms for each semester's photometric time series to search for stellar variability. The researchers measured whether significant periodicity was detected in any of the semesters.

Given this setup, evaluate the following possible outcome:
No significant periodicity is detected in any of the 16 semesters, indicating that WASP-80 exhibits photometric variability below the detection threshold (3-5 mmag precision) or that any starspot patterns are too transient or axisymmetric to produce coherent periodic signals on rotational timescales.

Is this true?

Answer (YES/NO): NO